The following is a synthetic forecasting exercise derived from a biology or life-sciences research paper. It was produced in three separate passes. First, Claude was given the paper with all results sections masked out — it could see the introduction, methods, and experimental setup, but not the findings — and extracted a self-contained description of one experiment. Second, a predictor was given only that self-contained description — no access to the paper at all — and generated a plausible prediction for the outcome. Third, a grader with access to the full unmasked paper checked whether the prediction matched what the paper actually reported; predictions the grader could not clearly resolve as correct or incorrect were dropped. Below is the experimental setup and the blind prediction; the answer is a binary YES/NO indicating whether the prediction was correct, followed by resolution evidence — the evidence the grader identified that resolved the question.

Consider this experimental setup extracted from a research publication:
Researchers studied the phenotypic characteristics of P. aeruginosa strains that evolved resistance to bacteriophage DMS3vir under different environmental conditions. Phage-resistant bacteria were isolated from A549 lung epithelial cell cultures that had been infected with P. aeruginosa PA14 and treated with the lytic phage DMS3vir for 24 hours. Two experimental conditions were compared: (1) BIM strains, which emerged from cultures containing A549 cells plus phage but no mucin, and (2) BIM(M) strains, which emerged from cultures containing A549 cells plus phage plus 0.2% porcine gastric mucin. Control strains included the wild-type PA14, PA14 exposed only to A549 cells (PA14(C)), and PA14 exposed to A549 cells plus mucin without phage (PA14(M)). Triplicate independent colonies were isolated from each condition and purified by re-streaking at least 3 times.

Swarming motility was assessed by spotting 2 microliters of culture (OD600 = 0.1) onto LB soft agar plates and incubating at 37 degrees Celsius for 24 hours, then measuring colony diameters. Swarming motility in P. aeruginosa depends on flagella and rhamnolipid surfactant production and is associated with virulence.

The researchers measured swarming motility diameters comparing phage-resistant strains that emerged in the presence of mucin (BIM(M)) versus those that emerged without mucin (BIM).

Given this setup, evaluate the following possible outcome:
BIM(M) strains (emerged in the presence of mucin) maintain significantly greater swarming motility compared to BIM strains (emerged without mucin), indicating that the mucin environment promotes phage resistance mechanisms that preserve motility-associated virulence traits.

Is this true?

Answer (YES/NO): YES